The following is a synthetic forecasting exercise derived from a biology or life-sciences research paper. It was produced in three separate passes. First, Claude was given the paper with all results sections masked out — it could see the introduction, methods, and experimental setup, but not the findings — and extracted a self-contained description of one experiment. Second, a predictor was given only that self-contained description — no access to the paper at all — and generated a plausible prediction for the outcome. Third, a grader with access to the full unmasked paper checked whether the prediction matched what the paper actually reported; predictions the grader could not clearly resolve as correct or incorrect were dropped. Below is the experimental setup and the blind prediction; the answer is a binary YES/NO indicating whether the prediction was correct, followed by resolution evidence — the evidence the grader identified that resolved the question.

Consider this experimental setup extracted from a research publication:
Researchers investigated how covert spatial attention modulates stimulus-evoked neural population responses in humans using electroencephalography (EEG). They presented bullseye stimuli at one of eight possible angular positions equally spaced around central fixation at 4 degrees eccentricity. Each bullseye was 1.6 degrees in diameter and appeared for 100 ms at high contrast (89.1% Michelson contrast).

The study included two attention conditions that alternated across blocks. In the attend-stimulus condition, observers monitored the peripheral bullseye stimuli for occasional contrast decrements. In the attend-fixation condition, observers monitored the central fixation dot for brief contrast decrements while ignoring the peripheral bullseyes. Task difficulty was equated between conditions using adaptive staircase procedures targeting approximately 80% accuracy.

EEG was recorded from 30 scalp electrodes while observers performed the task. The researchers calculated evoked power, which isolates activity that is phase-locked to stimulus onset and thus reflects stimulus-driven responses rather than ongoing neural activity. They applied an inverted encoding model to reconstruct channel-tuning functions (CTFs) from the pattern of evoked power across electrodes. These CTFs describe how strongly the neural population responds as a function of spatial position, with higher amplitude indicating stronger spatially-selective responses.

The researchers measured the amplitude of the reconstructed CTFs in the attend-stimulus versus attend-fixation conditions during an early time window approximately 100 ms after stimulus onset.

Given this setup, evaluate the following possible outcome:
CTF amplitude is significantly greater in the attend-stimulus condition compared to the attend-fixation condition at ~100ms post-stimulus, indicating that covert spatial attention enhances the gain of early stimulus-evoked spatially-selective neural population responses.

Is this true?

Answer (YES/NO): YES